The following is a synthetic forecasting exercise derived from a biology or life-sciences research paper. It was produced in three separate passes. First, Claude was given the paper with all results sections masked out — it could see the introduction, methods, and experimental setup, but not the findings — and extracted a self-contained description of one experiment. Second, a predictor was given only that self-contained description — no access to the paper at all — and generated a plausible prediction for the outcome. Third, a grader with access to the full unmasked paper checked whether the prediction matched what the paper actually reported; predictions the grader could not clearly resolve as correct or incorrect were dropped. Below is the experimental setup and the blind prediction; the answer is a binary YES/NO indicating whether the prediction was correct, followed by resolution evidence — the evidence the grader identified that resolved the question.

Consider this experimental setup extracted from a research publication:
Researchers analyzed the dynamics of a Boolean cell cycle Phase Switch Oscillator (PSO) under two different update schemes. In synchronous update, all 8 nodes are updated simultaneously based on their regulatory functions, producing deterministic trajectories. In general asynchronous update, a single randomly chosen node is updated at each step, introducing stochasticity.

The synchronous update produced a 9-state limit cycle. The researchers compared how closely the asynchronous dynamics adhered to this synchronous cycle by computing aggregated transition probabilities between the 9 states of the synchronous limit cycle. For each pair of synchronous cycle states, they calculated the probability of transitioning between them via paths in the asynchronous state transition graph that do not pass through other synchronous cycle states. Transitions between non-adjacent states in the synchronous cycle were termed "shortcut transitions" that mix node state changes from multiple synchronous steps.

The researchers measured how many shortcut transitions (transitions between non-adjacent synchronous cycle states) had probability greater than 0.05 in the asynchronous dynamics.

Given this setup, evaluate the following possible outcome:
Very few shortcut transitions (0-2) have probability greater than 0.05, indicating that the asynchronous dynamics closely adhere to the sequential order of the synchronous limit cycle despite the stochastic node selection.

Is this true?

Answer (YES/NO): NO